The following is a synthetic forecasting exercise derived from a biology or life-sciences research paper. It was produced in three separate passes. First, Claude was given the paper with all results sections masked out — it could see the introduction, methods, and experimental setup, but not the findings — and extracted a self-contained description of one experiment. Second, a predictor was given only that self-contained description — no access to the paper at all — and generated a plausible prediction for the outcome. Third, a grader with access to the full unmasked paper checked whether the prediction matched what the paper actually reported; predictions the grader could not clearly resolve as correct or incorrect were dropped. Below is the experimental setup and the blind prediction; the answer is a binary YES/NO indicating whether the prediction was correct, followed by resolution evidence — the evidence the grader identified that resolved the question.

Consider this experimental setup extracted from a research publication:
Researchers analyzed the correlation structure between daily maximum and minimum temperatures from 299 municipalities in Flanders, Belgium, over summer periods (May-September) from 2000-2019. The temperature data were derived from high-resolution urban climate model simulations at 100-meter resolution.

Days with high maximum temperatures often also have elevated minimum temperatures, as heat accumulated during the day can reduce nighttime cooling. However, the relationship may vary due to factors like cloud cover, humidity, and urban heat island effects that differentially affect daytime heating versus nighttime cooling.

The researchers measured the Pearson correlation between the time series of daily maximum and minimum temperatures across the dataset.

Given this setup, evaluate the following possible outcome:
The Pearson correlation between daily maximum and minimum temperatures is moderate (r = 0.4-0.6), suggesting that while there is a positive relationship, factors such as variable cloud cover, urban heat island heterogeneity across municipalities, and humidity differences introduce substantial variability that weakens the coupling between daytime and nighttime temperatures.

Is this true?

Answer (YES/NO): NO